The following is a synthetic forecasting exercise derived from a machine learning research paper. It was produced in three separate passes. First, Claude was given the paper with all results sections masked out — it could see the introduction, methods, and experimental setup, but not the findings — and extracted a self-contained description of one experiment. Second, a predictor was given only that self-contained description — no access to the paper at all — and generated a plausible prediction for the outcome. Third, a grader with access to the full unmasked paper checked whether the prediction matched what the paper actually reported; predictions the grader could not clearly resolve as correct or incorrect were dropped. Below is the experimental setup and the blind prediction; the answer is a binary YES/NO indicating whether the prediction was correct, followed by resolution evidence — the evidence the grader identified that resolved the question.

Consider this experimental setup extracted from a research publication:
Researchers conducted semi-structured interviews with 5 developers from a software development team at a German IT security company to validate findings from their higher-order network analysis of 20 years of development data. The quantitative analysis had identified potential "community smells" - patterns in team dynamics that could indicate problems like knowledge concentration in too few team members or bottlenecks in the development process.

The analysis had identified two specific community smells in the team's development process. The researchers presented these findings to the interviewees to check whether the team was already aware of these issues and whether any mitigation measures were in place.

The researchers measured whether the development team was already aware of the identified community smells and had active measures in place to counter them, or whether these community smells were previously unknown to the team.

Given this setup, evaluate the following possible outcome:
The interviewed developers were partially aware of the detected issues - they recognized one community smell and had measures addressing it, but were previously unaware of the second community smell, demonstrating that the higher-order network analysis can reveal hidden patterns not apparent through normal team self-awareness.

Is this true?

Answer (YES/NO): YES